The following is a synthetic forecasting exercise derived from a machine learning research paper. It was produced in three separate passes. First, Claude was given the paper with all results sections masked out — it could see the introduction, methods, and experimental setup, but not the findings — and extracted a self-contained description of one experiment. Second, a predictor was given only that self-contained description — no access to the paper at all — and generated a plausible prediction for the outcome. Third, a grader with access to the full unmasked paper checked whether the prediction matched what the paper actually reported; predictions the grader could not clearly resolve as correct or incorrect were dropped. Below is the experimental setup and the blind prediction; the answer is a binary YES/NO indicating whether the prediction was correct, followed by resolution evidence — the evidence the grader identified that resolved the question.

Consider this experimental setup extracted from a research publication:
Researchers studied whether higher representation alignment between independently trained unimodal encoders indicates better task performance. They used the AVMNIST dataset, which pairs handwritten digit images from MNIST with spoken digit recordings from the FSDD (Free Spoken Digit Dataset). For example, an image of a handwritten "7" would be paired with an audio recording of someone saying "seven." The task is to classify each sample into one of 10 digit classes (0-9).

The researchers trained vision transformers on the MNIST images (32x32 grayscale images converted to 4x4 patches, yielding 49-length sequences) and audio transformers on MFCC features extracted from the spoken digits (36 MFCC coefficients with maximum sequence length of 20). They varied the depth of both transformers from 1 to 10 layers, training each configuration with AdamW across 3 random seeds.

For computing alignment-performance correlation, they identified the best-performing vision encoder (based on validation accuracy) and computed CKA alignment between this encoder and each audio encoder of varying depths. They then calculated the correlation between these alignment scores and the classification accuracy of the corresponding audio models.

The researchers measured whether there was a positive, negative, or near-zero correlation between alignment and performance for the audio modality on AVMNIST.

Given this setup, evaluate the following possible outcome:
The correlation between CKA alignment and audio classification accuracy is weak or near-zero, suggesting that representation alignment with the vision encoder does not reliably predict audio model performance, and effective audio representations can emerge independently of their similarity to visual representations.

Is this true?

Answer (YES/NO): NO